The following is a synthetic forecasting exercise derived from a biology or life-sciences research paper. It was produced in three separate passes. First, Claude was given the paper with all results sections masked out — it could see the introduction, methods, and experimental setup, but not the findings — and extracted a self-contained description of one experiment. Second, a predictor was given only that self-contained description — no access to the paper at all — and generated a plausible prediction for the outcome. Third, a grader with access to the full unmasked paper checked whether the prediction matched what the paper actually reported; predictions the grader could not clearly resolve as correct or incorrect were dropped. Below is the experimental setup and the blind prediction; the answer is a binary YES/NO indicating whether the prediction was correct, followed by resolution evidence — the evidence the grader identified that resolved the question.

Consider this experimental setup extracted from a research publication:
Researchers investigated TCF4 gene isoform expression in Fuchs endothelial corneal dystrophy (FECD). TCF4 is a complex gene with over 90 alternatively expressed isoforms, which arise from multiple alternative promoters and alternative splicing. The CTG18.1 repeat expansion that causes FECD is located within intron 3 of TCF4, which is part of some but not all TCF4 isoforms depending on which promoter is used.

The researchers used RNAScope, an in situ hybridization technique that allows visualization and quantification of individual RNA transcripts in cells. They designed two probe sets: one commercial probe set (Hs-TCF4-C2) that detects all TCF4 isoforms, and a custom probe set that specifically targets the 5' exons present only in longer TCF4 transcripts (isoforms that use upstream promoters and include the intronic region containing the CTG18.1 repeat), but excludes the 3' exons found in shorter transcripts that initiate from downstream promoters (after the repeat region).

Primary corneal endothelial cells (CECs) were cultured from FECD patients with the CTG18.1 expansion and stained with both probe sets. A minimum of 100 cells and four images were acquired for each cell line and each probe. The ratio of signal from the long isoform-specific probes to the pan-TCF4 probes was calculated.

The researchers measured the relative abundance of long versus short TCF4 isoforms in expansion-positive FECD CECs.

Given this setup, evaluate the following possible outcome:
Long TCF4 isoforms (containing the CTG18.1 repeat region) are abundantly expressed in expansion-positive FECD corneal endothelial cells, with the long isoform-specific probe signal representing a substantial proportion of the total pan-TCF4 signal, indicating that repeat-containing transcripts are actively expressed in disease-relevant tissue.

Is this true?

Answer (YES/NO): NO